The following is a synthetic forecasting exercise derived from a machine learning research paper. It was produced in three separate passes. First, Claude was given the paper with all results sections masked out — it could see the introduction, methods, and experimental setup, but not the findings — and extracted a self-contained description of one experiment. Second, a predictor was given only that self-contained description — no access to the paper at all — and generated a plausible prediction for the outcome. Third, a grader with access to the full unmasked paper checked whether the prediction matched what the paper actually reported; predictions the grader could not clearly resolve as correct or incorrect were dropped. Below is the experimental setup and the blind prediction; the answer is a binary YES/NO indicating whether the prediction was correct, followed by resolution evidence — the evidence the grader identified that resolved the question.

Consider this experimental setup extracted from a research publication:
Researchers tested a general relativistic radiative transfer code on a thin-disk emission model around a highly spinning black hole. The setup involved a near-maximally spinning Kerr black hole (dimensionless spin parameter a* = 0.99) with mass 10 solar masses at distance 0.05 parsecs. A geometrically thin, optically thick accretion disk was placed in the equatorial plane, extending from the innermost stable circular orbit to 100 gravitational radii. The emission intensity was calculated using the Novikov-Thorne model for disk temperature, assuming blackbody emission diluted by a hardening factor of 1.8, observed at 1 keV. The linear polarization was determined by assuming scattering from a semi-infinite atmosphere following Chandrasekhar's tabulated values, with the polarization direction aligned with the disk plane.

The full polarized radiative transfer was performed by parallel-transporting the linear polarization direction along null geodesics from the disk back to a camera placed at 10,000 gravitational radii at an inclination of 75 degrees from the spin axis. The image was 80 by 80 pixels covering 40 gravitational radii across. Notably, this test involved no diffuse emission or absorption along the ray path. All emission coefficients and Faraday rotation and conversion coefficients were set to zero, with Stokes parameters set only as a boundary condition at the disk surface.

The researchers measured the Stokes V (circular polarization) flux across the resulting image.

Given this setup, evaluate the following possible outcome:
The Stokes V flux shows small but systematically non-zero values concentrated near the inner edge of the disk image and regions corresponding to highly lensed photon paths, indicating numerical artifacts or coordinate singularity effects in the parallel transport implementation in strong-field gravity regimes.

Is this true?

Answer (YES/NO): NO